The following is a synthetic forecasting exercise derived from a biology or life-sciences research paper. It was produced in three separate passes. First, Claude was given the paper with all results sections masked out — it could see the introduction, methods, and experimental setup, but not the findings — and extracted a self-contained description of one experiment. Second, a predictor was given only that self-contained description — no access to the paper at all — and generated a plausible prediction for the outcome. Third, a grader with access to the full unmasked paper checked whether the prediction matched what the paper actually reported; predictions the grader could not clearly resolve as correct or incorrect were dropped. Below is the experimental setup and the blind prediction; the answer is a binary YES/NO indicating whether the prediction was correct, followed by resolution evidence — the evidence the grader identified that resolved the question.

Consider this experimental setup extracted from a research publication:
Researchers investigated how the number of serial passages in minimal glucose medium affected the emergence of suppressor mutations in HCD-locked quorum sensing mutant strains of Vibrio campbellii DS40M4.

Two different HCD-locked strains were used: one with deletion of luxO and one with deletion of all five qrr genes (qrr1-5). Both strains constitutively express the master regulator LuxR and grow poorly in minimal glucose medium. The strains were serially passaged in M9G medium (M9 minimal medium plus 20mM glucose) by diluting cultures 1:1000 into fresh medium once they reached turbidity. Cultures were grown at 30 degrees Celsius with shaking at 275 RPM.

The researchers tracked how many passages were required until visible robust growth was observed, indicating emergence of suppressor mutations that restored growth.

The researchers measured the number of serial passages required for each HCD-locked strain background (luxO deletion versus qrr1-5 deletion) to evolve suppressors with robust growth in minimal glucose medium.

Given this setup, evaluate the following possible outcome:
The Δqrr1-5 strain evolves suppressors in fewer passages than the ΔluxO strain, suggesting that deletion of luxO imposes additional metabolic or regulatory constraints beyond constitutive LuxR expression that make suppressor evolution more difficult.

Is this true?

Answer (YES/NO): YES